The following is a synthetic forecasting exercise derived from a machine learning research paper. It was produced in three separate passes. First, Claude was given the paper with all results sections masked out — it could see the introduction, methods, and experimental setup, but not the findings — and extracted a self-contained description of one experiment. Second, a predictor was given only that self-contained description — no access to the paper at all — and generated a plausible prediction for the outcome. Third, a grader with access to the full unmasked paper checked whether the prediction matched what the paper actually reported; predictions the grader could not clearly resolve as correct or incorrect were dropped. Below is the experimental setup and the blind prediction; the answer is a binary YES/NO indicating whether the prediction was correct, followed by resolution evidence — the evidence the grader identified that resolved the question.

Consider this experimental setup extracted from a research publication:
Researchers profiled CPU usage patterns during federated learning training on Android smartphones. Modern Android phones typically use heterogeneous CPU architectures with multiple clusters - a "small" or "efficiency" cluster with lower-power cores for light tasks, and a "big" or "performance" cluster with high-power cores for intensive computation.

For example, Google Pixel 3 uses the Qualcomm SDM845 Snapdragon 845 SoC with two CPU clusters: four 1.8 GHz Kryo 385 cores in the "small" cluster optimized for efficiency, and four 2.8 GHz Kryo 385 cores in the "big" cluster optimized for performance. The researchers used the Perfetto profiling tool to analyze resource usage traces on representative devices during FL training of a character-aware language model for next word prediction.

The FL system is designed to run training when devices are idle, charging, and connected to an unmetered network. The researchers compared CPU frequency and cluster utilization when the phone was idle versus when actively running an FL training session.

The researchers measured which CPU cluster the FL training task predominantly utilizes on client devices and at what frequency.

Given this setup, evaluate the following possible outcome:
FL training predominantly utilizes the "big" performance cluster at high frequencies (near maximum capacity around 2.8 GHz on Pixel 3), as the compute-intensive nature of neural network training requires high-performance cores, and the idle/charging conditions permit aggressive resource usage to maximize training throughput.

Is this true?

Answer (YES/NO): YES